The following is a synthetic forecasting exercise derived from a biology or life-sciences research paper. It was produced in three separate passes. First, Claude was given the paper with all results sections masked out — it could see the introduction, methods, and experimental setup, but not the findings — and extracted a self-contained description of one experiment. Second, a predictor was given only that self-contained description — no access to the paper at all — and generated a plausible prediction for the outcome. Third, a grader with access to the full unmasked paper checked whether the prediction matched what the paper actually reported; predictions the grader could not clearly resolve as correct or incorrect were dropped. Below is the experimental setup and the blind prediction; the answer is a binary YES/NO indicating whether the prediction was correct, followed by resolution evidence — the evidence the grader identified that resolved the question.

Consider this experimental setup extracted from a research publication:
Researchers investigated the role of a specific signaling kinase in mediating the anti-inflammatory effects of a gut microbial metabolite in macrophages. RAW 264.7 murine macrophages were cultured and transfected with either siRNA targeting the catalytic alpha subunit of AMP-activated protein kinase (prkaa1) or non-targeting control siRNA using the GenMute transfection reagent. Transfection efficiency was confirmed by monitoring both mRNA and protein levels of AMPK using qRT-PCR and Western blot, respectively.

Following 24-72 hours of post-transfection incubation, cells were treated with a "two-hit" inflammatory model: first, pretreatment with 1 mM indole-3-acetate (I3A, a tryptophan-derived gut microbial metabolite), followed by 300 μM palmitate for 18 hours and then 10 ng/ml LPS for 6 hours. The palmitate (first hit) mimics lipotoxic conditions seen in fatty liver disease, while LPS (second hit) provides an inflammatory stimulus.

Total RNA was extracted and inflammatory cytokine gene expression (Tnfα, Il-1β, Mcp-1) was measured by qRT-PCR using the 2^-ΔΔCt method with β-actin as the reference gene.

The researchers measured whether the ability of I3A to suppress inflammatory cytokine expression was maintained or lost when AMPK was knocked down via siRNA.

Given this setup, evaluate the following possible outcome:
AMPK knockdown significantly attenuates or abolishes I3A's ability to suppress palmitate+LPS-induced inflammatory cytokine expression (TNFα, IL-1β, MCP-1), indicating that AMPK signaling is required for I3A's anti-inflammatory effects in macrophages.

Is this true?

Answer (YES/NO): YES